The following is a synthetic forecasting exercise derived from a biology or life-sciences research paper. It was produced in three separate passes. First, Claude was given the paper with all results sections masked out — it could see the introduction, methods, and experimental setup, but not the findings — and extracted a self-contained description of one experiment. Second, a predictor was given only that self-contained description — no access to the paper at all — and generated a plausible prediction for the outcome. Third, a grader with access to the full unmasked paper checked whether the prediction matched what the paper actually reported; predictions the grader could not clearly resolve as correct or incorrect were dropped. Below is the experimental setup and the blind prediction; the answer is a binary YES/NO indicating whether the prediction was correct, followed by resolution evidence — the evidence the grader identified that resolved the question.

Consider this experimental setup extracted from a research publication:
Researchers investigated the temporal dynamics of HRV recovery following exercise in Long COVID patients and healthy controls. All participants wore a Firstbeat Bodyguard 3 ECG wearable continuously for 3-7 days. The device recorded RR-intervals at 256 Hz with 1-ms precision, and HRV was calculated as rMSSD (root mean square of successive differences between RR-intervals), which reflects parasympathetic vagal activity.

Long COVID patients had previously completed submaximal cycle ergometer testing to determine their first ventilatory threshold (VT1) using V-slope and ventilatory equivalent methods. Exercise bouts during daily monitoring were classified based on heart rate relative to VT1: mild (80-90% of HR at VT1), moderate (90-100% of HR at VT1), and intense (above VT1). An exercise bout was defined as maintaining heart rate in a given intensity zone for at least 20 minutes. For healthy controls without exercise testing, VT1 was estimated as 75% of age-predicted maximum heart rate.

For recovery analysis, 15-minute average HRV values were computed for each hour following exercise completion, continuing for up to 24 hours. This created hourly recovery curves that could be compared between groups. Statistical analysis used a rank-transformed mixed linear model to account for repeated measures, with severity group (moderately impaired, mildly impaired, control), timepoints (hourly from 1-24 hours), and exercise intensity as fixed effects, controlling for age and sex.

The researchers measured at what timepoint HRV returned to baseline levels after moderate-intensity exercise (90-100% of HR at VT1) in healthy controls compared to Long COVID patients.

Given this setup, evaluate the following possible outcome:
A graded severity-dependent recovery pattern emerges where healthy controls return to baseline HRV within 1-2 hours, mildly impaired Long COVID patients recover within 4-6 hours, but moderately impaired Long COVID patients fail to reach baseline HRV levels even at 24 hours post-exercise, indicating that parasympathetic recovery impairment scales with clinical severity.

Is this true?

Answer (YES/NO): NO